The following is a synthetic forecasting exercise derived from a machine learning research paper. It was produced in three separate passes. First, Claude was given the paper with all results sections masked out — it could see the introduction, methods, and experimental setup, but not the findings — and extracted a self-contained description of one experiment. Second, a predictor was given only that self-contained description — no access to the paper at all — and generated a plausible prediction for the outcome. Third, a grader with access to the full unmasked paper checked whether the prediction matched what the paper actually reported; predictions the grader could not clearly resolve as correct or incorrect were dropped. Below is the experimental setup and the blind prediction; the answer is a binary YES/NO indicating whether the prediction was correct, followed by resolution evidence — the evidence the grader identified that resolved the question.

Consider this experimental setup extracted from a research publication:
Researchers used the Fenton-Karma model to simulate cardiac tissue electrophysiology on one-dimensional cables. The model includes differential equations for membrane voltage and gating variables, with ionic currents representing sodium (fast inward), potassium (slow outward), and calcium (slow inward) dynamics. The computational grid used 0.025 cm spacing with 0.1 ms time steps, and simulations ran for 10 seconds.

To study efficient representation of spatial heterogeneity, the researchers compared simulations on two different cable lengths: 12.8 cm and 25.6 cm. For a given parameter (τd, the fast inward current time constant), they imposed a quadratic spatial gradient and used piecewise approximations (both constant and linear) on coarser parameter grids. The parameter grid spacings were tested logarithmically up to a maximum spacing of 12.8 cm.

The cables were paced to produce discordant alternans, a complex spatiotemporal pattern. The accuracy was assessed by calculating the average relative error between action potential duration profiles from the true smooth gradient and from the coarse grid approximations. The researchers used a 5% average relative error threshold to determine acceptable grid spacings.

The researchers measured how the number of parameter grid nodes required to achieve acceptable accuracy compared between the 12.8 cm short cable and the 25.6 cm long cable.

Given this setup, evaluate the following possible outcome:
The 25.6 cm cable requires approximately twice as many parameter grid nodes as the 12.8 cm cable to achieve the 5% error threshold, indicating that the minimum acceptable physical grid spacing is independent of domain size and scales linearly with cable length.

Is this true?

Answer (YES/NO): NO